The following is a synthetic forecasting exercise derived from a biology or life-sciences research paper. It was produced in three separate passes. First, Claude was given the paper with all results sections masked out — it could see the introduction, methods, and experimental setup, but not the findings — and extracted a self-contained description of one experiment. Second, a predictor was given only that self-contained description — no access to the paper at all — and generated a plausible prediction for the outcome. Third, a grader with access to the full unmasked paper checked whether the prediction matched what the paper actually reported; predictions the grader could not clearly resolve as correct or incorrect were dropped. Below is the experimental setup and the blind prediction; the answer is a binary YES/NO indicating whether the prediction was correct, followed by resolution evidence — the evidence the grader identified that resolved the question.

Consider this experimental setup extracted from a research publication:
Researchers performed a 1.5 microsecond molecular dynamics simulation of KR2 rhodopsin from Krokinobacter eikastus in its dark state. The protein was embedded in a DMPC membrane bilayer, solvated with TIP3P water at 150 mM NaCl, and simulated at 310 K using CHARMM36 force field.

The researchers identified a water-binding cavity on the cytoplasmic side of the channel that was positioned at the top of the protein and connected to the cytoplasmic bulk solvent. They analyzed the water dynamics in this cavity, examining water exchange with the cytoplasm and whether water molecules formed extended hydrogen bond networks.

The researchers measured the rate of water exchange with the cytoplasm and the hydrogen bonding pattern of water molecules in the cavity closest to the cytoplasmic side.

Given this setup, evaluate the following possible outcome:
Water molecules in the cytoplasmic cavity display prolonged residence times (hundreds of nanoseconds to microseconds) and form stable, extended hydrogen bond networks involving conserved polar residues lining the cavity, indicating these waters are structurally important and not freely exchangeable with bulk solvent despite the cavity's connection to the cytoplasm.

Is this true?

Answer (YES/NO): NO